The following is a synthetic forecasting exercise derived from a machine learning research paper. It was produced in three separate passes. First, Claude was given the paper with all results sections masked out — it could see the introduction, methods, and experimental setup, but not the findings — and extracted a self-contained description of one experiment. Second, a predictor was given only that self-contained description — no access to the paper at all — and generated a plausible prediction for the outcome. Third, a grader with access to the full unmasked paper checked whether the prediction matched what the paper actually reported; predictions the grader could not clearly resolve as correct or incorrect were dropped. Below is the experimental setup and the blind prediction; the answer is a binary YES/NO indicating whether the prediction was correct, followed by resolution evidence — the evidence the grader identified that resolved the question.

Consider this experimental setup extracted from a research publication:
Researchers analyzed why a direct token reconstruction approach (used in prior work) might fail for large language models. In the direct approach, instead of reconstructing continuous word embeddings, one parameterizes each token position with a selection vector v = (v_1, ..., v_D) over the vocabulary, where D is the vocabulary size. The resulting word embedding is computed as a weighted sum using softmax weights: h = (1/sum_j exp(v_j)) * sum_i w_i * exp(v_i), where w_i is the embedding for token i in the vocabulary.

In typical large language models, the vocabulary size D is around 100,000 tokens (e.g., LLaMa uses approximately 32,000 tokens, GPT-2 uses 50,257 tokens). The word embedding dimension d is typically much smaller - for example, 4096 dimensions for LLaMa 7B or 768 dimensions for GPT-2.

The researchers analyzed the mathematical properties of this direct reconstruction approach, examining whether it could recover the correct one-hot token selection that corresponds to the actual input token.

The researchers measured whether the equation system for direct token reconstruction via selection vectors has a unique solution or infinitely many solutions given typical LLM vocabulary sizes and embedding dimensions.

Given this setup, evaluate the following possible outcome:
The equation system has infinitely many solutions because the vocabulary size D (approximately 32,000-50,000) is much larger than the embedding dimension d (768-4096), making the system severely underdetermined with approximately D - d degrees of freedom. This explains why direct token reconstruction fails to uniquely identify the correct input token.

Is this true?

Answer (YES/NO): NO